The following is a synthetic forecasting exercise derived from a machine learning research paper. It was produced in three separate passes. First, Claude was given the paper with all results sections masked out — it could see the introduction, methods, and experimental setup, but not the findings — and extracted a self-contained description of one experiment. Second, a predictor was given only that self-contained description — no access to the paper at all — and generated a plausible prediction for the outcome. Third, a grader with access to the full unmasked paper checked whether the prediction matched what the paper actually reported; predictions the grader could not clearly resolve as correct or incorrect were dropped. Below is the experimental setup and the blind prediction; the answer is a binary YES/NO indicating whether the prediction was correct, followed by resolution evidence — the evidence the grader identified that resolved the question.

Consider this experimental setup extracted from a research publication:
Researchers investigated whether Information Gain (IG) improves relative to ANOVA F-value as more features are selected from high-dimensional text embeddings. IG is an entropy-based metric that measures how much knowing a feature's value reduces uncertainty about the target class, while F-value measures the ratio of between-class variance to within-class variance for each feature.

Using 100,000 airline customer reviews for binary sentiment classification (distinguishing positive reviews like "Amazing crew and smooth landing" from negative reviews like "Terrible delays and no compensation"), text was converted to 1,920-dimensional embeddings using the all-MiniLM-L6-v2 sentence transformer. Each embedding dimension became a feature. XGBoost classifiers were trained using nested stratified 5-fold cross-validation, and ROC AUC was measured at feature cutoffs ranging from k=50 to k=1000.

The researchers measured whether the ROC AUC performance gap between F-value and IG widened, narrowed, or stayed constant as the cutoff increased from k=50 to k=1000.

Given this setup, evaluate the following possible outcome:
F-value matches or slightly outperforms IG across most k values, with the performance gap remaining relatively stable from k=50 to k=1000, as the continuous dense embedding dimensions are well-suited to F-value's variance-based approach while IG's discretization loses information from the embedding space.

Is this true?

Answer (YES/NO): NO